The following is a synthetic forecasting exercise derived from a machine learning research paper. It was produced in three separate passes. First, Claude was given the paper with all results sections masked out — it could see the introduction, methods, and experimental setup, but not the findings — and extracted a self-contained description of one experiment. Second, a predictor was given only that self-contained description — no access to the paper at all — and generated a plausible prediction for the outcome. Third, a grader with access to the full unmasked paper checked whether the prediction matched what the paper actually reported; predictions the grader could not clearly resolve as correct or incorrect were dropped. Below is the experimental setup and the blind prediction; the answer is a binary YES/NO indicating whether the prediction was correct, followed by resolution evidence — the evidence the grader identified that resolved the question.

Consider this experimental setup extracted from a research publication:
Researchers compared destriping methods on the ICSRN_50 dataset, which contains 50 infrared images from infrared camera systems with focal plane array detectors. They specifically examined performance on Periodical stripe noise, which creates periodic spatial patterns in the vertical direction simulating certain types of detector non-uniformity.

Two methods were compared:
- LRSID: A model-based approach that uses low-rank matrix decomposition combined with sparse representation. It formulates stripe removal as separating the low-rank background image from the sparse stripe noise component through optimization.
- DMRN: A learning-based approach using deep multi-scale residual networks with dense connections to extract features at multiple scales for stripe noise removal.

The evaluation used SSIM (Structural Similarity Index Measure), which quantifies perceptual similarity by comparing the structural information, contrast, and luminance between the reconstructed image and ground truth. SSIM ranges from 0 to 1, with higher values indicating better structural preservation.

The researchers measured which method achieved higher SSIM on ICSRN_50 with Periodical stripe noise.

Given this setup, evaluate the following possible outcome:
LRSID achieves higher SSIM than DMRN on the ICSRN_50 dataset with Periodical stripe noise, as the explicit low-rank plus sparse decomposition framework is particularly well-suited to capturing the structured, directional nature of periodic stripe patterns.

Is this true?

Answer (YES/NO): YES